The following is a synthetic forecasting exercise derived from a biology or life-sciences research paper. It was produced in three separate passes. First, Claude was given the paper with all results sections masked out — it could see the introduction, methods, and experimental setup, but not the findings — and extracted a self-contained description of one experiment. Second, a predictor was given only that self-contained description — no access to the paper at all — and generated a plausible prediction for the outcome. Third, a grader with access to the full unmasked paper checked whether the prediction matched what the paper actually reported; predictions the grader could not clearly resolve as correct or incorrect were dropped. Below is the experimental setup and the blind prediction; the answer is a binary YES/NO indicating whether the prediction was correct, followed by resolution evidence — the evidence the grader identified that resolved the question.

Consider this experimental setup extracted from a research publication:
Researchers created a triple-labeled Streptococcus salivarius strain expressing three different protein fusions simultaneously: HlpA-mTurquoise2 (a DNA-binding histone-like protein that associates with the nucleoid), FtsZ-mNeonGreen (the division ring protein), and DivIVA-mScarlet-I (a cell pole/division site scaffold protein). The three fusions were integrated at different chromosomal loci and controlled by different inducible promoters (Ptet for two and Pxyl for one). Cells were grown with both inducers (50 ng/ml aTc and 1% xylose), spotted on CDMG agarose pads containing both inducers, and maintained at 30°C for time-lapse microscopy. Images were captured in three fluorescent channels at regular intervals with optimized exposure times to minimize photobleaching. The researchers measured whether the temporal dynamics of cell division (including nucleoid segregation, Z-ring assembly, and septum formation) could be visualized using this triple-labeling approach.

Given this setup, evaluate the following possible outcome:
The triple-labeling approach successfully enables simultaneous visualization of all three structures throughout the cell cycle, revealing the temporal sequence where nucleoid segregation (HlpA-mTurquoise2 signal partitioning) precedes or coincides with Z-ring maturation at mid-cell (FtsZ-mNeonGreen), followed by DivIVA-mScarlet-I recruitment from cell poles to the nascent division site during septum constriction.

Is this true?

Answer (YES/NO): YES